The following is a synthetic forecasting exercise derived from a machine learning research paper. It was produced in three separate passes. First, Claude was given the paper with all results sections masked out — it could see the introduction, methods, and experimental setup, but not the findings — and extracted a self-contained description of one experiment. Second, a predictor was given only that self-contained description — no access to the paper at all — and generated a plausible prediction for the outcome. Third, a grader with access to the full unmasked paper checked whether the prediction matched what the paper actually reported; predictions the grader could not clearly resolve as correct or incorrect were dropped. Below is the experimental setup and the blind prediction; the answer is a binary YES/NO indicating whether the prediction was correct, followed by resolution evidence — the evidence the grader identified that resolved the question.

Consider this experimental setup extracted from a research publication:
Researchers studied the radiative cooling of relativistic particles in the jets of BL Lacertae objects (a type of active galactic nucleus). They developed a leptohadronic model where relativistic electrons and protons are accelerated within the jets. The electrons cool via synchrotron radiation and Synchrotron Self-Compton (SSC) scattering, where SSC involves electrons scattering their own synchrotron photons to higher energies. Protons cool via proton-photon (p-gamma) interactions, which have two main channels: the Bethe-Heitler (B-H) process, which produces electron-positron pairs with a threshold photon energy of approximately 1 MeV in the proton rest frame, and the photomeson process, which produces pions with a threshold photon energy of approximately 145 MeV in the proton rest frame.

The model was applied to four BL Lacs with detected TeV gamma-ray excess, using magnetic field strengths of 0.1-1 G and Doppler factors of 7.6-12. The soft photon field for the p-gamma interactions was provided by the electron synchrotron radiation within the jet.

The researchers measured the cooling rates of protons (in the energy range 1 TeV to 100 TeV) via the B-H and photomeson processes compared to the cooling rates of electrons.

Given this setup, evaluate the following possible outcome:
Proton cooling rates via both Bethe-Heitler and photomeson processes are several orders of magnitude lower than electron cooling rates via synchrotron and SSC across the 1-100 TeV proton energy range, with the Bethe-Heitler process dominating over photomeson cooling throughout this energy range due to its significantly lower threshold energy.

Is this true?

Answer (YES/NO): NO